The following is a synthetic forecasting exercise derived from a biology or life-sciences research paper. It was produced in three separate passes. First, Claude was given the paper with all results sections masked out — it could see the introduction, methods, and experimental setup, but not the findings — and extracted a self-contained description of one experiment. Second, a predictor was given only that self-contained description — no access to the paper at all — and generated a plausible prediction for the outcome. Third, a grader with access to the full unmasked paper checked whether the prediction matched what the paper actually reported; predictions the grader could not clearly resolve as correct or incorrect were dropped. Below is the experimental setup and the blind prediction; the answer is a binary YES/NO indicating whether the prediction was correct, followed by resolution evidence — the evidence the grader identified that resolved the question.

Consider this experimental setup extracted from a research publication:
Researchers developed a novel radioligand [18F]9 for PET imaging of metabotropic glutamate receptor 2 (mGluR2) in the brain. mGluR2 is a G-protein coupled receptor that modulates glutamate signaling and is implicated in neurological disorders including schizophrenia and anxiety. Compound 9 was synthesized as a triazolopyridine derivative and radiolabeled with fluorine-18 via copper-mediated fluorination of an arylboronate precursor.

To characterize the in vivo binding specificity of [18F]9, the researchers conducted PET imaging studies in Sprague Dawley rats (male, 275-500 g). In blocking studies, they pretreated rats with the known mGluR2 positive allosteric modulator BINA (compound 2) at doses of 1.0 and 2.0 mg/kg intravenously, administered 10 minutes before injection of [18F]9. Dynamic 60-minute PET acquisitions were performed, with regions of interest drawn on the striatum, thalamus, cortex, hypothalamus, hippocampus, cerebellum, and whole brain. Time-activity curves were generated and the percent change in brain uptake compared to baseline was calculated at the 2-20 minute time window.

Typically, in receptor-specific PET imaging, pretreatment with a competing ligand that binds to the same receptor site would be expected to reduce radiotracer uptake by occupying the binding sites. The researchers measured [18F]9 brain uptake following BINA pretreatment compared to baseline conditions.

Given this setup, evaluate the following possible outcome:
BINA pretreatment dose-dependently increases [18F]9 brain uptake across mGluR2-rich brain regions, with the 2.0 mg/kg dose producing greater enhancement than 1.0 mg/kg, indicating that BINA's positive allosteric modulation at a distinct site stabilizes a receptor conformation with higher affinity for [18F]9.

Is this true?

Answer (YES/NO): YES